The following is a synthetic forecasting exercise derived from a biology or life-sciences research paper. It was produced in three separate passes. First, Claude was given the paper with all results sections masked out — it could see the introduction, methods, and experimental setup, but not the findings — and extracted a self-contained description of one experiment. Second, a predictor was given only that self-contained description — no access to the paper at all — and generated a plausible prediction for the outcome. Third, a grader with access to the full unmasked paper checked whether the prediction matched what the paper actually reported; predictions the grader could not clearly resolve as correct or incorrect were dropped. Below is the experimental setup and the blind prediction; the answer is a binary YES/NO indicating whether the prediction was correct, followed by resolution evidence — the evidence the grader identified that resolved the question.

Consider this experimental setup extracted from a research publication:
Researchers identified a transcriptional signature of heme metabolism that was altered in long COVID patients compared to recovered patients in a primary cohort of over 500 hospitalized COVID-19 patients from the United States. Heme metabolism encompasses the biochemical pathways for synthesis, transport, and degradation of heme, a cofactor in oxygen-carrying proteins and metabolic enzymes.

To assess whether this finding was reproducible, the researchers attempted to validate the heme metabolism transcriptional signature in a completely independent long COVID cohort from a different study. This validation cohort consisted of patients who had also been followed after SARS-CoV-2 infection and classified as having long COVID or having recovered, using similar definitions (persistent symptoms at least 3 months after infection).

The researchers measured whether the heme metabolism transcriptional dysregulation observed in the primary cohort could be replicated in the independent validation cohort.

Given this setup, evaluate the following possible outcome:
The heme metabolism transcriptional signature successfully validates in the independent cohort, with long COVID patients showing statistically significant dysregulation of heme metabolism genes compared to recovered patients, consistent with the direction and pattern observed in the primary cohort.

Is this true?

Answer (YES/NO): YES